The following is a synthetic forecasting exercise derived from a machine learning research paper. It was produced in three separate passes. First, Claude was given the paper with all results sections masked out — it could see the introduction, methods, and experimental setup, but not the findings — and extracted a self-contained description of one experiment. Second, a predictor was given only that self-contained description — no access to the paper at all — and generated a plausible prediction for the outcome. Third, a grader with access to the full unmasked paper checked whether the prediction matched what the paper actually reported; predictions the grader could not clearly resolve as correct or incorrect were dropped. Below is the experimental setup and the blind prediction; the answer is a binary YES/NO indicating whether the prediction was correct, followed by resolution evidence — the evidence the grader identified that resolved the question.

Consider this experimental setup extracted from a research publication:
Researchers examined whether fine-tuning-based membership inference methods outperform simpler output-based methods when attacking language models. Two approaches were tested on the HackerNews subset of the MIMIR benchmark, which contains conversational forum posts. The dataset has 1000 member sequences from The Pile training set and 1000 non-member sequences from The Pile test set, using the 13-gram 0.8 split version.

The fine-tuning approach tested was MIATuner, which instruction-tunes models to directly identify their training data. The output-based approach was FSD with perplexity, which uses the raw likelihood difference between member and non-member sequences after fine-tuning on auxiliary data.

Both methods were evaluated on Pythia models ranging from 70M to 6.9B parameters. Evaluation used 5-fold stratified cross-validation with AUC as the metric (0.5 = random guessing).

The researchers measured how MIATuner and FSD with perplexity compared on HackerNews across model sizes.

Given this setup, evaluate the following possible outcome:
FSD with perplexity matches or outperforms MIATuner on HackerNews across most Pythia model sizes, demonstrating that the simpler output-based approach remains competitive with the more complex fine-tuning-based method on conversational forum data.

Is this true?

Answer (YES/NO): NO